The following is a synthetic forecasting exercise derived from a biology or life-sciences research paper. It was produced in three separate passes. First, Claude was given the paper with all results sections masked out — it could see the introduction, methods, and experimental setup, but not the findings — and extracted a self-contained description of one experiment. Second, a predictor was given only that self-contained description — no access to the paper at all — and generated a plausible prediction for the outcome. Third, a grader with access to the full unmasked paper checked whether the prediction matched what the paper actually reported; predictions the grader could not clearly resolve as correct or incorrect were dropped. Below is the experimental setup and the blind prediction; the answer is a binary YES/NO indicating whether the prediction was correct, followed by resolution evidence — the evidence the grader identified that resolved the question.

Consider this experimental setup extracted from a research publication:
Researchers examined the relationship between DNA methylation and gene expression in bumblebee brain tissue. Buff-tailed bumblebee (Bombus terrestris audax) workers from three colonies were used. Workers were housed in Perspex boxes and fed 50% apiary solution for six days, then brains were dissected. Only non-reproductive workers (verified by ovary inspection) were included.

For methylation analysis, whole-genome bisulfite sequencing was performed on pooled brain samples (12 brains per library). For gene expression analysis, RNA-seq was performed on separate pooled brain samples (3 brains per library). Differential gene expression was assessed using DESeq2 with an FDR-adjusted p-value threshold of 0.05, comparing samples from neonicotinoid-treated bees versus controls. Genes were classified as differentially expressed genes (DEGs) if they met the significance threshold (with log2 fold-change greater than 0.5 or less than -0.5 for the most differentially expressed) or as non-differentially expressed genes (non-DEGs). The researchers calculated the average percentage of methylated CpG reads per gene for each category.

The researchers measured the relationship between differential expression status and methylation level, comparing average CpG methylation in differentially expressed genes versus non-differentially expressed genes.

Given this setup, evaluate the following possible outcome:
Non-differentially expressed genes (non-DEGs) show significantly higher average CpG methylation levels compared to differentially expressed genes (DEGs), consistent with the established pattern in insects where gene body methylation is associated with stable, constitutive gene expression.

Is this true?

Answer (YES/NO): YES